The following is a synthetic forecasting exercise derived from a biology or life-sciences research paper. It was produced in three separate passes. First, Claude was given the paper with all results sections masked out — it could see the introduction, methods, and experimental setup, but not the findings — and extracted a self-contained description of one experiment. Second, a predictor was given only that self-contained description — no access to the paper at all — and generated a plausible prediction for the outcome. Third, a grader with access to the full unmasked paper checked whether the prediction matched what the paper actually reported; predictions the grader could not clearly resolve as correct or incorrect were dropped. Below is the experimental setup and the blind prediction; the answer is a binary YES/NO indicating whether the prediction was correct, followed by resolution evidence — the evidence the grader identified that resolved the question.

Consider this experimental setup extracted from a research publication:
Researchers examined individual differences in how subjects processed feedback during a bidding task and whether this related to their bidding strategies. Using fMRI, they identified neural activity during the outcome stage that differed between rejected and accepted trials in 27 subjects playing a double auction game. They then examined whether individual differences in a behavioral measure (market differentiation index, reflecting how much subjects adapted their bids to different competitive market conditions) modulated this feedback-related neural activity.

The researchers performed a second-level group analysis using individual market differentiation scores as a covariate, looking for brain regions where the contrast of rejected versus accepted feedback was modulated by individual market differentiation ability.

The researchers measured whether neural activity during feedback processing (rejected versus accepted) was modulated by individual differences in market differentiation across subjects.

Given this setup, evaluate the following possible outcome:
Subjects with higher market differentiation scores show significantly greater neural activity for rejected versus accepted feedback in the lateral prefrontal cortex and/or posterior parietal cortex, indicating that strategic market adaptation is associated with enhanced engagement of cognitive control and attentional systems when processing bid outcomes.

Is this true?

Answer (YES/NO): NO